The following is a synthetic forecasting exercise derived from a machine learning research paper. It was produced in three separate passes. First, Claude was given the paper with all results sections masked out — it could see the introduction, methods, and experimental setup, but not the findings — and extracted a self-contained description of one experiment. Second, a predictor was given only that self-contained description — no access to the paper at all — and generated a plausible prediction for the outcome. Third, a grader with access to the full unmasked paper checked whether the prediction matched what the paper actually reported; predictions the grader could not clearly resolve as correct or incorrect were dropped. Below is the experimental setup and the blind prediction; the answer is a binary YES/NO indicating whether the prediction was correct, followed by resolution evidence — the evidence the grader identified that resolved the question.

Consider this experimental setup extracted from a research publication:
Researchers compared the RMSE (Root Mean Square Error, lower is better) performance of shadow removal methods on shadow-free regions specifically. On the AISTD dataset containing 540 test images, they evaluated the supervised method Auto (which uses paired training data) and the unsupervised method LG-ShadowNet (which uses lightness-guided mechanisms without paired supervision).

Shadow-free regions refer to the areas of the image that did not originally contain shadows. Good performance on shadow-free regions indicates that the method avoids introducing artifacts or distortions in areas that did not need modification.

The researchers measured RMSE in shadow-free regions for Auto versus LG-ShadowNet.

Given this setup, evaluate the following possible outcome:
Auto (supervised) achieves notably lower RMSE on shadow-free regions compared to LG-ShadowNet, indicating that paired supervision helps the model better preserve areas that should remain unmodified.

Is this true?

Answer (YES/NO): NO